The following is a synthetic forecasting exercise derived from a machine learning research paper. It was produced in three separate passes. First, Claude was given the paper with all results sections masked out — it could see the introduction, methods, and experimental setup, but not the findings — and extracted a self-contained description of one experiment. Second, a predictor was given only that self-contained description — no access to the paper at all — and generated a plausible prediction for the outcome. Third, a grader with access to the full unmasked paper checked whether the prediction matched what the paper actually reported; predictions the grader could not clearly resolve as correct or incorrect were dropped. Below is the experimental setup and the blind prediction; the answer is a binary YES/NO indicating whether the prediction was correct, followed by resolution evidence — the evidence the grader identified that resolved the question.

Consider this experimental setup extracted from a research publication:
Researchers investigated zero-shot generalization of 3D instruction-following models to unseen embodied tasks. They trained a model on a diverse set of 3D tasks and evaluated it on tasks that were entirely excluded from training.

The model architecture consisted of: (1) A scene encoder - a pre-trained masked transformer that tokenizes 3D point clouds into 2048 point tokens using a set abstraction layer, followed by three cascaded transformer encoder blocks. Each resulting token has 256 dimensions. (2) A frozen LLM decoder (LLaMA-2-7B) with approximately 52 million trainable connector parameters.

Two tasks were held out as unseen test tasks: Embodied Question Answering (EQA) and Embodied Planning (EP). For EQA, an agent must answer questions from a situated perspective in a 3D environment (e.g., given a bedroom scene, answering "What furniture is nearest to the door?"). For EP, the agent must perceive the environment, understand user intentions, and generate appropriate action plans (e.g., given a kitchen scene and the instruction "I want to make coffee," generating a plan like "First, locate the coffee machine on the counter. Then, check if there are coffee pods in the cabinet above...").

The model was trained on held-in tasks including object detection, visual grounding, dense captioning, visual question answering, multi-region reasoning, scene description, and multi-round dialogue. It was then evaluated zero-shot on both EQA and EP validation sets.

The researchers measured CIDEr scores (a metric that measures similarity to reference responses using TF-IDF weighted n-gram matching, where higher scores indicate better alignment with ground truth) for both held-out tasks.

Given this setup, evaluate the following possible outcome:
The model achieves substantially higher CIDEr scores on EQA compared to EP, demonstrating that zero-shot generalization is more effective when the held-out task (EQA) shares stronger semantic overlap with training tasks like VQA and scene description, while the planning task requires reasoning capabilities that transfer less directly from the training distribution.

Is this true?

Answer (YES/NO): YES